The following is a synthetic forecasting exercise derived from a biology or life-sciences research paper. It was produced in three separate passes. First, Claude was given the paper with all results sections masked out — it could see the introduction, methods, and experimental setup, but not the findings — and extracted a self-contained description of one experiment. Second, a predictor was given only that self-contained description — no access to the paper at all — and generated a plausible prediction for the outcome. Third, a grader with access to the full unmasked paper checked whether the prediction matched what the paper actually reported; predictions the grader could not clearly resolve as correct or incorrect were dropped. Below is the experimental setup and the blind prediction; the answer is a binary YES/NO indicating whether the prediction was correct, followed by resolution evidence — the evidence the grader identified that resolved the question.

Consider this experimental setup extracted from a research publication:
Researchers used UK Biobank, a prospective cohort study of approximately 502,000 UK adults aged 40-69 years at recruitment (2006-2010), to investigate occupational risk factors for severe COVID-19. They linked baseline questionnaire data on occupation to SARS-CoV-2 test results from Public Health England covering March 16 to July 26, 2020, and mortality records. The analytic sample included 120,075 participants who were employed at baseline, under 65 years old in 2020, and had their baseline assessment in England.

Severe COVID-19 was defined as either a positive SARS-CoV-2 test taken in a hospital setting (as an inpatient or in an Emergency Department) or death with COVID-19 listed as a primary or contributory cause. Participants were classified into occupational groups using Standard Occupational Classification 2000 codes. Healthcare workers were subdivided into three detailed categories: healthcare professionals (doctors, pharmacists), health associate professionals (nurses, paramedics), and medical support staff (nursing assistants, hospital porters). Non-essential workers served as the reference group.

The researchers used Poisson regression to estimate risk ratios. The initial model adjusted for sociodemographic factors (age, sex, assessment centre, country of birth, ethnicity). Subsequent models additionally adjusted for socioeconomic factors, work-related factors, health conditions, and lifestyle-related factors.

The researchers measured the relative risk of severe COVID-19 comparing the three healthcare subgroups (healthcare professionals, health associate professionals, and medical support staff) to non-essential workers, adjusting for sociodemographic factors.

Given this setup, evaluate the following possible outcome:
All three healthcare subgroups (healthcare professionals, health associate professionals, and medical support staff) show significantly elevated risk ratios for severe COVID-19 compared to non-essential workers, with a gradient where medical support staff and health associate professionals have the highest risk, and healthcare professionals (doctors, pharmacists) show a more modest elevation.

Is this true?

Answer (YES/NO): YES